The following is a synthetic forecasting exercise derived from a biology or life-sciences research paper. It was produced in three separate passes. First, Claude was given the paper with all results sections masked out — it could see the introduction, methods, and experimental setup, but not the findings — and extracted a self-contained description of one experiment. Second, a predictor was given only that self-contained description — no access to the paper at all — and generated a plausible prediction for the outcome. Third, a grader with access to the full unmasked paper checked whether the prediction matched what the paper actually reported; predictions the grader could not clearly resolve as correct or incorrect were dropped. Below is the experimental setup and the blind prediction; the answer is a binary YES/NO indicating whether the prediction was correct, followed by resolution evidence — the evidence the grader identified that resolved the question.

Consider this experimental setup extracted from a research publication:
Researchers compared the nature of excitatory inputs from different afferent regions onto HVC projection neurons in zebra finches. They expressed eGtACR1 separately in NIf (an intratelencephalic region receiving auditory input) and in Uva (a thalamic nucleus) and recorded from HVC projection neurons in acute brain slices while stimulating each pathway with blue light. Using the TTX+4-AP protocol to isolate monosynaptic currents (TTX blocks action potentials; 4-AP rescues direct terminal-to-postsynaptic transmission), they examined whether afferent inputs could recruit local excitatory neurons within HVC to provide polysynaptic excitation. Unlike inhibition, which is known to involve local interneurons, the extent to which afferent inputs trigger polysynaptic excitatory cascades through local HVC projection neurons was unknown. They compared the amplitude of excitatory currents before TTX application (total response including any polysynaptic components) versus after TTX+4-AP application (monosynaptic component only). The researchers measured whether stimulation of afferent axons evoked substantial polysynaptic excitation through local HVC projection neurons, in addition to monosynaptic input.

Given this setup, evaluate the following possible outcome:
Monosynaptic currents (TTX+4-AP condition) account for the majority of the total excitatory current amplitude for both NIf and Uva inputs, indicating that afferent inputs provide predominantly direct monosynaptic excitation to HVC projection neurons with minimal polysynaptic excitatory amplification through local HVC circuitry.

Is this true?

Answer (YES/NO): NO